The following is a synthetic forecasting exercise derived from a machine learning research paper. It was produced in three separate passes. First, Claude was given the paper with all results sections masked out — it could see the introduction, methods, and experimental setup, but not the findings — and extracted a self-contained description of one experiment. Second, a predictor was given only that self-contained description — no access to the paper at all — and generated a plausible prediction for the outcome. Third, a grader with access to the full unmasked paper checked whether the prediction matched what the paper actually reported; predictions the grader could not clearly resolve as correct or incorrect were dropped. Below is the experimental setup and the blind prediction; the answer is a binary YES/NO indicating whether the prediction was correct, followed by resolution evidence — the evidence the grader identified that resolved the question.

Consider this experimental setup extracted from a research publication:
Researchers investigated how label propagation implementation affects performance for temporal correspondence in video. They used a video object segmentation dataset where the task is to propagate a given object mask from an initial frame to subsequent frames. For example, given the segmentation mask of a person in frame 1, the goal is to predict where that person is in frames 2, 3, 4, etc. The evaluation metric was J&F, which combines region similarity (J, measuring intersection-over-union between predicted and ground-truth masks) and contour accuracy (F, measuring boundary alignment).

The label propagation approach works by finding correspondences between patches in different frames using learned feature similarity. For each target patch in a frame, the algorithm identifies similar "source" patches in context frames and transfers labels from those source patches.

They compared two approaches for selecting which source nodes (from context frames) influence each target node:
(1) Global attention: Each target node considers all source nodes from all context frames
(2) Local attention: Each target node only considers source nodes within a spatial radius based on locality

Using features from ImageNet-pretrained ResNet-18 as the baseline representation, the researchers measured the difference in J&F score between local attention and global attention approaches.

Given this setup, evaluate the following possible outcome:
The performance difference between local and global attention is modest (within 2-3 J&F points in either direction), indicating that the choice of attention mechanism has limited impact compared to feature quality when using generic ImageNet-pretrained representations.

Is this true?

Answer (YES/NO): NO